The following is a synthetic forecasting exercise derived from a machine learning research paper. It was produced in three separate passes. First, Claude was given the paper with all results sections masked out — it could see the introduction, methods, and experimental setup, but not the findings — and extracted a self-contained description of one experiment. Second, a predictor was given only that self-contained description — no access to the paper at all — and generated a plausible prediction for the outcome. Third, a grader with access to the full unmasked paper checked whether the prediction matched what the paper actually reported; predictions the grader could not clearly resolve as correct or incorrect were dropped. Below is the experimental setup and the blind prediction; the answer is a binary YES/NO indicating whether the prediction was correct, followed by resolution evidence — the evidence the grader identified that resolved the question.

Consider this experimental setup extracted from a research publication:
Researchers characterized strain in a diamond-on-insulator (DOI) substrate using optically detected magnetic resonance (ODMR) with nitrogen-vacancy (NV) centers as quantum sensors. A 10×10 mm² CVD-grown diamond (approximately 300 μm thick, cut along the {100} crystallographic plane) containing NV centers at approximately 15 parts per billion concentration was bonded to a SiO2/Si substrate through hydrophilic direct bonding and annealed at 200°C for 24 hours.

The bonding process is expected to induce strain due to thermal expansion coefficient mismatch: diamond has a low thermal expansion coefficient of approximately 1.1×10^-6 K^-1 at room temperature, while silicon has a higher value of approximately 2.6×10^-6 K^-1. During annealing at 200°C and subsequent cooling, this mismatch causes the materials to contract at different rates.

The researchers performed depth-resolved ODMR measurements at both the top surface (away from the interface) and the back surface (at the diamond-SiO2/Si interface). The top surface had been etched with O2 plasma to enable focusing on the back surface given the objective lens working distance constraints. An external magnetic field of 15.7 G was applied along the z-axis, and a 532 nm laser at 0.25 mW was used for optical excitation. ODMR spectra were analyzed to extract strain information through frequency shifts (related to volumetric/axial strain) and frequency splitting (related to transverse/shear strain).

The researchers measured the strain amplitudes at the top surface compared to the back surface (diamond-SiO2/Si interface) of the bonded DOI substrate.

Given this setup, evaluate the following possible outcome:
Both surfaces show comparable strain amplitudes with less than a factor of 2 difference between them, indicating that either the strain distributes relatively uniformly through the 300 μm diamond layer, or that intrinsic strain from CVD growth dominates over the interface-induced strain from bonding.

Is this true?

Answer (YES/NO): NO